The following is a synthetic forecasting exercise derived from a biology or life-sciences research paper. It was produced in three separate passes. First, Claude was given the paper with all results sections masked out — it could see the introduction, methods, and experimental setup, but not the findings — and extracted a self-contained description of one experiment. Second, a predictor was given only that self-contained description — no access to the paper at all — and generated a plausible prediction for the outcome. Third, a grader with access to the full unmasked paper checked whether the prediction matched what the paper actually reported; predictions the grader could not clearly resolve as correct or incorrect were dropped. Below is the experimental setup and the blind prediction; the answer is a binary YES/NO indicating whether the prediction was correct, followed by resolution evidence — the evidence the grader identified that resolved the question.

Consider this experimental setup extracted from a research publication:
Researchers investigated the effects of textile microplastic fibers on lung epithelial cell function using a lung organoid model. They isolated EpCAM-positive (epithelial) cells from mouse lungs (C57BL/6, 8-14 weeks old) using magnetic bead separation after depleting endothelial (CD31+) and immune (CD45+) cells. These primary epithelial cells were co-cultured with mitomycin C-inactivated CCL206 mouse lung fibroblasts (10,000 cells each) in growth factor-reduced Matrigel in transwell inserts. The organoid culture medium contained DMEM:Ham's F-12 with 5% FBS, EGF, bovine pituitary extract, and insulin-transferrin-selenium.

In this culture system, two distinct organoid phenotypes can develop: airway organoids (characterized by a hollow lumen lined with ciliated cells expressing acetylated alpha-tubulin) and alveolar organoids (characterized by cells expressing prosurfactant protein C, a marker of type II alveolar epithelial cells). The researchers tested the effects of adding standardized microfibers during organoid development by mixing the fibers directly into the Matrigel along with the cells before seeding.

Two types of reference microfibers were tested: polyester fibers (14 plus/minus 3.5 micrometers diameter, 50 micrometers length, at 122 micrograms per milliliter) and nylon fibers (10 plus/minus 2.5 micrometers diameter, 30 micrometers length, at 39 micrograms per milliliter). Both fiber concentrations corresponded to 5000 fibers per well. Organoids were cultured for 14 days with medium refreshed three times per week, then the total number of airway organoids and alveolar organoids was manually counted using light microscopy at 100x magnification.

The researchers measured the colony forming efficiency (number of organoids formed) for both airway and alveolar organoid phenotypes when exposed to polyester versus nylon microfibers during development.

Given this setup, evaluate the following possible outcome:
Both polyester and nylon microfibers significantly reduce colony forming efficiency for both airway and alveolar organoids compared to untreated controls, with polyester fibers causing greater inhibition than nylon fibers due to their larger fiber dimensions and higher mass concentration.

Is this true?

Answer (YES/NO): NO